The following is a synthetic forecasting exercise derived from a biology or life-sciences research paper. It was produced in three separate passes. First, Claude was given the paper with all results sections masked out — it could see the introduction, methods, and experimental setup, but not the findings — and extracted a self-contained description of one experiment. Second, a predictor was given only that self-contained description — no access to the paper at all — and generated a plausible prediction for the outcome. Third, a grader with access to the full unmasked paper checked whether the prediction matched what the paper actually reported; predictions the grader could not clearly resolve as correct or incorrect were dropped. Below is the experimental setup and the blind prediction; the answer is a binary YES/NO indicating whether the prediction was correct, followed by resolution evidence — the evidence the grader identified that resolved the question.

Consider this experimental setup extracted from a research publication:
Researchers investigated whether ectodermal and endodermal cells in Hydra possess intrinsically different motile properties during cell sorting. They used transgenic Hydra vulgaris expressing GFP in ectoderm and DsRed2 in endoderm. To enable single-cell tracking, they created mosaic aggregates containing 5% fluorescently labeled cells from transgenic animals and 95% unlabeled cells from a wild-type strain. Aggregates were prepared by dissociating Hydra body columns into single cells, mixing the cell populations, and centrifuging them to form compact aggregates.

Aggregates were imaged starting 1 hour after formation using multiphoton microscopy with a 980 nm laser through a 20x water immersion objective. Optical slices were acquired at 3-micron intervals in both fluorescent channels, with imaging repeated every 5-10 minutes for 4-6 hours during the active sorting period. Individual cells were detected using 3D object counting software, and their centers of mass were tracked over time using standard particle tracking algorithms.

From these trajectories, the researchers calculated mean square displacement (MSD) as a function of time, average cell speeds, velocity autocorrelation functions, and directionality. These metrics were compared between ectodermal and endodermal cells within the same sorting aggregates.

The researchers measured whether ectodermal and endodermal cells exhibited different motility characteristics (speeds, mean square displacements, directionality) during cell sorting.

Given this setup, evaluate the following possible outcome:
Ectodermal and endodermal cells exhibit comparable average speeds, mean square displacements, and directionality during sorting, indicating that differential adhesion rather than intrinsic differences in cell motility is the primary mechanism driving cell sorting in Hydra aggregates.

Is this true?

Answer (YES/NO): YES